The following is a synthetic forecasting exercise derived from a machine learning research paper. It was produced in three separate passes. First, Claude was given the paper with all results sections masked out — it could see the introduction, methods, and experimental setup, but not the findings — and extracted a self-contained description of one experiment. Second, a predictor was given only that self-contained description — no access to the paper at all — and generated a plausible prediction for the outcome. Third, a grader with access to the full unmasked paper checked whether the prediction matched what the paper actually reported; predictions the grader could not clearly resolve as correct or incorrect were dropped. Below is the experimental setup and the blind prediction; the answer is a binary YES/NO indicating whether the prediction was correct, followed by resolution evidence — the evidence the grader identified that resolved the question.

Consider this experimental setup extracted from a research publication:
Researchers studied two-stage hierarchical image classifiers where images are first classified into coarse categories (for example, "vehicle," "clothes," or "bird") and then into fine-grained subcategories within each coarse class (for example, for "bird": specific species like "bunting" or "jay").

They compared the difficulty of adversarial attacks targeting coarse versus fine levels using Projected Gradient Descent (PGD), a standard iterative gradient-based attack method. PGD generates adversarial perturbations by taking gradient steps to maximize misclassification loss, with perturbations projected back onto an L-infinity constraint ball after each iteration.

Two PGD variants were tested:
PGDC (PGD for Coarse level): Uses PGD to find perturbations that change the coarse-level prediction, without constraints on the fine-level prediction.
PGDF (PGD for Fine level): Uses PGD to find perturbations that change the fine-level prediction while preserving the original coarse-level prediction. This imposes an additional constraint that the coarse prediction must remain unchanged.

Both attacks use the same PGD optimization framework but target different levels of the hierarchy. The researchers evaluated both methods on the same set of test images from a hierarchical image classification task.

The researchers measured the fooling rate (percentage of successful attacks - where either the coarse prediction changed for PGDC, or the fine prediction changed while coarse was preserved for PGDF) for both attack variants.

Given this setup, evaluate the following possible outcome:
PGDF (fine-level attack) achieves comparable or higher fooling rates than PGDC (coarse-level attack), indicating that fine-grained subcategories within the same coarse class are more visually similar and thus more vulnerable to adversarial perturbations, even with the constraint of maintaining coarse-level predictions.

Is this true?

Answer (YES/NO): NO